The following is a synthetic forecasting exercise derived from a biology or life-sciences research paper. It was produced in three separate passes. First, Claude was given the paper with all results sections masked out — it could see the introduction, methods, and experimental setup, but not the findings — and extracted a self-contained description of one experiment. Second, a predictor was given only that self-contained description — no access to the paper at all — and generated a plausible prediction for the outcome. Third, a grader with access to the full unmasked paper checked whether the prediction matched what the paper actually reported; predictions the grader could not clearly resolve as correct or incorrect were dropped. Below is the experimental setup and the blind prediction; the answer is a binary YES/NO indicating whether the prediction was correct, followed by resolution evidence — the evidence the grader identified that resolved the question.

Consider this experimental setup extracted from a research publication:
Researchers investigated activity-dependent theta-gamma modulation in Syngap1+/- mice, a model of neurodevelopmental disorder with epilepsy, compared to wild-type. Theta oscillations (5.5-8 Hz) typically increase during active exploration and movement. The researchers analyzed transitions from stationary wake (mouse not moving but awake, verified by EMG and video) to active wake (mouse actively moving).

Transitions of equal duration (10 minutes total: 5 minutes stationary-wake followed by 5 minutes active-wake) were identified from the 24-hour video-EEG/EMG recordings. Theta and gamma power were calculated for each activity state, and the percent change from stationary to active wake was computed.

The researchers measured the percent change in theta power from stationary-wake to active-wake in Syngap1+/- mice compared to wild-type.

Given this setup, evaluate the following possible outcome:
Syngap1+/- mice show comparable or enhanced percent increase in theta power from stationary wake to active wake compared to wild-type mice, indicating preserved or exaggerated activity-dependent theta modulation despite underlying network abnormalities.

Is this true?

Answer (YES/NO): NO